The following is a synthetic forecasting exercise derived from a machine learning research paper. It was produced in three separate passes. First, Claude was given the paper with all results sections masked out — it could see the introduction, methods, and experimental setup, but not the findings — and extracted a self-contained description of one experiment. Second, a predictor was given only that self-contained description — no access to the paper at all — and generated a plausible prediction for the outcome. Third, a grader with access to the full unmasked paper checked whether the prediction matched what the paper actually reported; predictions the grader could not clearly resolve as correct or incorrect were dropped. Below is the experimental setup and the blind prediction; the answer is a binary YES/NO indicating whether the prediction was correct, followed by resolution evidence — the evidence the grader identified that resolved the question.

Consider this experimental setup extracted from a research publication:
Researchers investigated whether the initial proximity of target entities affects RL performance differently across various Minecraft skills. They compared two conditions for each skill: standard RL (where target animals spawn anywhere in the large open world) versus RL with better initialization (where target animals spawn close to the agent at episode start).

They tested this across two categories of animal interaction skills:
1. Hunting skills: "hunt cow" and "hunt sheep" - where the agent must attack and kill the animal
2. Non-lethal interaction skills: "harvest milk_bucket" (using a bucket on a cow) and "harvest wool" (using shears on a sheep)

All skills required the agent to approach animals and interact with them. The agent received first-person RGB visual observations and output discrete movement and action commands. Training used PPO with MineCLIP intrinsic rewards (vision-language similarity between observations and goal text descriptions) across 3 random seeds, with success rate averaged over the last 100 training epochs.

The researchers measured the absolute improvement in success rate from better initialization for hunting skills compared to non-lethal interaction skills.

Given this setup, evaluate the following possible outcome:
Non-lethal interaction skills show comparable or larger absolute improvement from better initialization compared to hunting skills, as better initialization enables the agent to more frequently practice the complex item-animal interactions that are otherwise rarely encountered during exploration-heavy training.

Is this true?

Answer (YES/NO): YES